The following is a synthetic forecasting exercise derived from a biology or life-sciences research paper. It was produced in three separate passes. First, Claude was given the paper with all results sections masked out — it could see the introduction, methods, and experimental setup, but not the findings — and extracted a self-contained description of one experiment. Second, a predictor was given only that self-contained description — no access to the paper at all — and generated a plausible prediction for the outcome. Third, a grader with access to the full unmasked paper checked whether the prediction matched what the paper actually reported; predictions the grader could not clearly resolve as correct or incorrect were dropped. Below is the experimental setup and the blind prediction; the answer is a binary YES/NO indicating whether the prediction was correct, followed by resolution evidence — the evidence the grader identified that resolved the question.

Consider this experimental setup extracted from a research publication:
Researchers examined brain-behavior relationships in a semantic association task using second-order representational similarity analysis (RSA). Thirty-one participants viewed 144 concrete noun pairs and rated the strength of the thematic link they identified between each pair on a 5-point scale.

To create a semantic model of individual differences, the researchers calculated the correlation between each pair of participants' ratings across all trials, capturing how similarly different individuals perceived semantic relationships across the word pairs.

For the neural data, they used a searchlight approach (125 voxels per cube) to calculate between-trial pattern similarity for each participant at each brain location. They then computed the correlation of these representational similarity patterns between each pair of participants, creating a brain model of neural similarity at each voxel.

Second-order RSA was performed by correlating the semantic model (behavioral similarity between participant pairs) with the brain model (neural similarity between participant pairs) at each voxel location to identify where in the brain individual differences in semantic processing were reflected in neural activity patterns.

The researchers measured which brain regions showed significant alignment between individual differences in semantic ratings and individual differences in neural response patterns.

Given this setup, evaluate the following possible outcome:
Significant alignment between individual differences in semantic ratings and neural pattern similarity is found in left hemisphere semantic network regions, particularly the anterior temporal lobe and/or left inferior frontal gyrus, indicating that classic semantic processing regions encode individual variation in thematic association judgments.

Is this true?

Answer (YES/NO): NO